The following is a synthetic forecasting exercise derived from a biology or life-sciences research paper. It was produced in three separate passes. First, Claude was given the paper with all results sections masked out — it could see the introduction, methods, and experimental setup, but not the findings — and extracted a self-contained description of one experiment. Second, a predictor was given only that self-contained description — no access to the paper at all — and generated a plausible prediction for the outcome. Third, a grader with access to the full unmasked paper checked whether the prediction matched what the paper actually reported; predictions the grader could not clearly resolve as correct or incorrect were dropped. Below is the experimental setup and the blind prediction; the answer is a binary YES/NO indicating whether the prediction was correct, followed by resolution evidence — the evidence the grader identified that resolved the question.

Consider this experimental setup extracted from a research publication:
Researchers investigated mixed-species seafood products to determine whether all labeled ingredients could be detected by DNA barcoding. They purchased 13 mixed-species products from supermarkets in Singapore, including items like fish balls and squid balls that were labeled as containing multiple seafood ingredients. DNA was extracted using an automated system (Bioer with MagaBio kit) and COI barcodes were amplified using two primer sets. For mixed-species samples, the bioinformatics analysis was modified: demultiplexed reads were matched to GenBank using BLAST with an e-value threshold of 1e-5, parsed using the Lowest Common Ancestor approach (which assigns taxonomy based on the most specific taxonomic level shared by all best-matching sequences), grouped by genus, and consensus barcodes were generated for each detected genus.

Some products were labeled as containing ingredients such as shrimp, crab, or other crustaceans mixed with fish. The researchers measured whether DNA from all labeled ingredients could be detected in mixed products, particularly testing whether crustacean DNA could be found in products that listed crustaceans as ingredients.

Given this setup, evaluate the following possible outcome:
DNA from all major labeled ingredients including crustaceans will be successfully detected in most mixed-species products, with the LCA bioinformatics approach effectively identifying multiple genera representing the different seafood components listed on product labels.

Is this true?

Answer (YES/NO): NO